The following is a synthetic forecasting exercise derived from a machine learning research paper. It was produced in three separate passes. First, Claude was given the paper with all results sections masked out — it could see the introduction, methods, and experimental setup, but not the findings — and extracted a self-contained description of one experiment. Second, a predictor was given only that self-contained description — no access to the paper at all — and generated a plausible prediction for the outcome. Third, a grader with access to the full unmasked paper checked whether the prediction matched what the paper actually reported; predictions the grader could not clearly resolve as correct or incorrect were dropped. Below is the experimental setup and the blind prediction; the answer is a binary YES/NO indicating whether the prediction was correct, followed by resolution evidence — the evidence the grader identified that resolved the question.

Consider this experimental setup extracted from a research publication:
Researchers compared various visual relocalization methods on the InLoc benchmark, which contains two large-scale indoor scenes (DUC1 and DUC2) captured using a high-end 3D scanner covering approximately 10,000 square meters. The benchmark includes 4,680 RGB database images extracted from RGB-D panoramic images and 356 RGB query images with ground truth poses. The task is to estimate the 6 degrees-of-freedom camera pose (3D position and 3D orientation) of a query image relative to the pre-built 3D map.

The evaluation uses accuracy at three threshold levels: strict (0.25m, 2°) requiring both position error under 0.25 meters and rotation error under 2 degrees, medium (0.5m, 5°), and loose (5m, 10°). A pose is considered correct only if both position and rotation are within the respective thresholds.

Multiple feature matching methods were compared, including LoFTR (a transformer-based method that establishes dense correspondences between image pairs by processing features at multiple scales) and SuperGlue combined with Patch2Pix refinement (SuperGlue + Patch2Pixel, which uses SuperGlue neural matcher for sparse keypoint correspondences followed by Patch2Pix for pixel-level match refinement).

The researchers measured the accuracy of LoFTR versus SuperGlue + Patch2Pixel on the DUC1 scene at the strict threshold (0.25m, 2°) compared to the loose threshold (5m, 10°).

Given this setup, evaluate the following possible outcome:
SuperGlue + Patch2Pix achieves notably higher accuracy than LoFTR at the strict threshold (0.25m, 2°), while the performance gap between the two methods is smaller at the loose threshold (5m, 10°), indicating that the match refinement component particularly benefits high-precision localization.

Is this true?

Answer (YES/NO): NO